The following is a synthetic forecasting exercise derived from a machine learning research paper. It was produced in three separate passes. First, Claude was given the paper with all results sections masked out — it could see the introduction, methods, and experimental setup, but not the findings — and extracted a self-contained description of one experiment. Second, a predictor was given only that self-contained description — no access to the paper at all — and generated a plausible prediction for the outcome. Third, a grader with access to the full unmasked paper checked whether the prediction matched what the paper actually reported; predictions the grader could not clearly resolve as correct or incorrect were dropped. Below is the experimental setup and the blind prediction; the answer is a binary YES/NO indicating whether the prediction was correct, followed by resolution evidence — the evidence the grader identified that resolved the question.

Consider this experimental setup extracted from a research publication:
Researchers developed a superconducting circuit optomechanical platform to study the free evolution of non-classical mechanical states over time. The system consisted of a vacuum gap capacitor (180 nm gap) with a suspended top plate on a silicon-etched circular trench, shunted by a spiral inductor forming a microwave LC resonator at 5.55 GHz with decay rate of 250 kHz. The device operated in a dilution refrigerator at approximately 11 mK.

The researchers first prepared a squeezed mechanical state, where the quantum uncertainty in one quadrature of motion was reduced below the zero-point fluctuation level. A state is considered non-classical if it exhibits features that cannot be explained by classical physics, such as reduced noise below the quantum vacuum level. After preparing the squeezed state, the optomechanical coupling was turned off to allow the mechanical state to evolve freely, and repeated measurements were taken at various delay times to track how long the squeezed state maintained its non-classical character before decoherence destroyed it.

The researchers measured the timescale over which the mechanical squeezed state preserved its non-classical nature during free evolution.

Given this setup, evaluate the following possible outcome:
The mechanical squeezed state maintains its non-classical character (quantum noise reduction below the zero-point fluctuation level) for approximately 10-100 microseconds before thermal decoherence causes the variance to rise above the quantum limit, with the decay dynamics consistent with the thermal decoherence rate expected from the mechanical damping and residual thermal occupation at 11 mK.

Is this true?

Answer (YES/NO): NO